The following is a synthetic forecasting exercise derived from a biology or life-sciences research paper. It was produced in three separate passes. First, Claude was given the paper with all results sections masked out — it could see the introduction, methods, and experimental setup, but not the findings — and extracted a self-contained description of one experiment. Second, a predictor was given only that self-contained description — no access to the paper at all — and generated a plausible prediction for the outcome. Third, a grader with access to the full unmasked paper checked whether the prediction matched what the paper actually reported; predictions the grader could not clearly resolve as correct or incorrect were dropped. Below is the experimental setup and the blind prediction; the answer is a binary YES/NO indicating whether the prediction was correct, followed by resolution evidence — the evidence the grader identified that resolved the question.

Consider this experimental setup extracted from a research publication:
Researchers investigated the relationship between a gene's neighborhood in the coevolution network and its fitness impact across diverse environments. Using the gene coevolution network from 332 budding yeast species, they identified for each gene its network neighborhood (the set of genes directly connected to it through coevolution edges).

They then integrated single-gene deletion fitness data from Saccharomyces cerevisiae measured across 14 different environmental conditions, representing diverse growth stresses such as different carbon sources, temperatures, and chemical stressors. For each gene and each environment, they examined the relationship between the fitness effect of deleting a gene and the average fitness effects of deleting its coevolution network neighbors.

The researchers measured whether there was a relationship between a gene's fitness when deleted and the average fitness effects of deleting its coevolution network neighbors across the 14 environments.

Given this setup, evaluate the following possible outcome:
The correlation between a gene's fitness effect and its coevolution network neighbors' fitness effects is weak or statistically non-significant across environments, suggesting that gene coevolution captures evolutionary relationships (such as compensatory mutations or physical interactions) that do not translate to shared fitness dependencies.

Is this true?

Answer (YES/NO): NO